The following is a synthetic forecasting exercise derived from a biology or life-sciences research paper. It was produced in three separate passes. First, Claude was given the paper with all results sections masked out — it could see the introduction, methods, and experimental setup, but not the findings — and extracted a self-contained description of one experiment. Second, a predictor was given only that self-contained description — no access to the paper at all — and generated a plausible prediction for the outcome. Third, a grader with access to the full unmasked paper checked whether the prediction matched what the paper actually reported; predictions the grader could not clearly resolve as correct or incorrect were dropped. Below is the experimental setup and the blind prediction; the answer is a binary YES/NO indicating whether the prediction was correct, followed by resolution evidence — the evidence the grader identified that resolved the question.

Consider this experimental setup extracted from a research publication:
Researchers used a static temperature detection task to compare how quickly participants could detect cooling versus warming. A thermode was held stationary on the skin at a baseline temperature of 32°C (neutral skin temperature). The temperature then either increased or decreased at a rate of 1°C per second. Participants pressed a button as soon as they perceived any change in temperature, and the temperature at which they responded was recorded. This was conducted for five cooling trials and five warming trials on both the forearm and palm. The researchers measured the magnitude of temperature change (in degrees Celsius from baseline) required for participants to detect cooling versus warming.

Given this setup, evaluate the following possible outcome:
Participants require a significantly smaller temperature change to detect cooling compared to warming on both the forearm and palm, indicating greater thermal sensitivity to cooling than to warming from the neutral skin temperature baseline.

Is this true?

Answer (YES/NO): YES